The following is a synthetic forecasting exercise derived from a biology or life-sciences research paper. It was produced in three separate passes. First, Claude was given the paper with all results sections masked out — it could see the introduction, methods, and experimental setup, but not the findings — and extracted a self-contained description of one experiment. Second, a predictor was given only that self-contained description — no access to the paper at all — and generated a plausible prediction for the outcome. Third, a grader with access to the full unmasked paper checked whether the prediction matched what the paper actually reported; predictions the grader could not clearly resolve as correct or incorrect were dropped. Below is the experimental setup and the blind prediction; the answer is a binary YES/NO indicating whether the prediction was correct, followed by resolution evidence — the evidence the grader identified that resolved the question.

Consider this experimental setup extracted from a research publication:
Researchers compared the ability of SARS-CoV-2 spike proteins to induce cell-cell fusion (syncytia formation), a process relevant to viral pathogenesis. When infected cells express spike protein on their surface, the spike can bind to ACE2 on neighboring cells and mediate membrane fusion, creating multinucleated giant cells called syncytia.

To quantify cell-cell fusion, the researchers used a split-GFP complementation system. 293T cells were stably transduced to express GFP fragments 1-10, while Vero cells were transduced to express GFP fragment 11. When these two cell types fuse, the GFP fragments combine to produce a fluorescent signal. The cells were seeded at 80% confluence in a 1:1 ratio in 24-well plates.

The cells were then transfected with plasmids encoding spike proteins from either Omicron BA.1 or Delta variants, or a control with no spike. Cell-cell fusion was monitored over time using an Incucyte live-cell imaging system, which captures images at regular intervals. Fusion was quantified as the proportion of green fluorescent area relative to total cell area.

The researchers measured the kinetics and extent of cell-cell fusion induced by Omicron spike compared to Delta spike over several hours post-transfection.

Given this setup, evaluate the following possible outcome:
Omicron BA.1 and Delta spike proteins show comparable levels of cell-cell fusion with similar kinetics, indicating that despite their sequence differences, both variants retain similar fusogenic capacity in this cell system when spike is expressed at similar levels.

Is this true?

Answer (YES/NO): NO